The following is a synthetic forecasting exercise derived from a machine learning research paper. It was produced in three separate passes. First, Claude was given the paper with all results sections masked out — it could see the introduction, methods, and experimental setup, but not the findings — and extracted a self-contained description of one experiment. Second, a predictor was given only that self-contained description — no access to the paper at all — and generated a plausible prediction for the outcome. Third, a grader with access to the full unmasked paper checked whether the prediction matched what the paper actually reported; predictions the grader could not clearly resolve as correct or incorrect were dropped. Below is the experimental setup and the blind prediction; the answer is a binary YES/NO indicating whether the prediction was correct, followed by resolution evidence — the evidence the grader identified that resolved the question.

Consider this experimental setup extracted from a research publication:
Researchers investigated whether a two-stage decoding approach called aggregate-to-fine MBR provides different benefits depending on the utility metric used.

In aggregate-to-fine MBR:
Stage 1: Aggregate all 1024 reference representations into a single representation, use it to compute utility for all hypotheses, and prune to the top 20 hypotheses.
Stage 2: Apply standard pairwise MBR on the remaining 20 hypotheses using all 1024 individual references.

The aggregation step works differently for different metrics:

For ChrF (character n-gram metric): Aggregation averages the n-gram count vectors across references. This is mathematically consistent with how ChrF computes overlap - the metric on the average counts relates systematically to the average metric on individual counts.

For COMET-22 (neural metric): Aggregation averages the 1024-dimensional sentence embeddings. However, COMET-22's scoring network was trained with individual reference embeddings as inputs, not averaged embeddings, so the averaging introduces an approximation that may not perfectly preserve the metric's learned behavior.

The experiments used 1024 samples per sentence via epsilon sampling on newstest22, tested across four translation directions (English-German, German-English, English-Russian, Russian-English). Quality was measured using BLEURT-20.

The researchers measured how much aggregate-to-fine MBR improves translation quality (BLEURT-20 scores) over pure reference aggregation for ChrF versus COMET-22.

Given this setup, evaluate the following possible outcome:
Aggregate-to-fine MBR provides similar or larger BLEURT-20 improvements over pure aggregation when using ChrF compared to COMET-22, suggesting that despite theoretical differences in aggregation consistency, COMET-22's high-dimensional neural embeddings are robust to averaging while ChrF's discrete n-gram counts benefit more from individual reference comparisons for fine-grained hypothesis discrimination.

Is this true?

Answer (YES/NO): NO